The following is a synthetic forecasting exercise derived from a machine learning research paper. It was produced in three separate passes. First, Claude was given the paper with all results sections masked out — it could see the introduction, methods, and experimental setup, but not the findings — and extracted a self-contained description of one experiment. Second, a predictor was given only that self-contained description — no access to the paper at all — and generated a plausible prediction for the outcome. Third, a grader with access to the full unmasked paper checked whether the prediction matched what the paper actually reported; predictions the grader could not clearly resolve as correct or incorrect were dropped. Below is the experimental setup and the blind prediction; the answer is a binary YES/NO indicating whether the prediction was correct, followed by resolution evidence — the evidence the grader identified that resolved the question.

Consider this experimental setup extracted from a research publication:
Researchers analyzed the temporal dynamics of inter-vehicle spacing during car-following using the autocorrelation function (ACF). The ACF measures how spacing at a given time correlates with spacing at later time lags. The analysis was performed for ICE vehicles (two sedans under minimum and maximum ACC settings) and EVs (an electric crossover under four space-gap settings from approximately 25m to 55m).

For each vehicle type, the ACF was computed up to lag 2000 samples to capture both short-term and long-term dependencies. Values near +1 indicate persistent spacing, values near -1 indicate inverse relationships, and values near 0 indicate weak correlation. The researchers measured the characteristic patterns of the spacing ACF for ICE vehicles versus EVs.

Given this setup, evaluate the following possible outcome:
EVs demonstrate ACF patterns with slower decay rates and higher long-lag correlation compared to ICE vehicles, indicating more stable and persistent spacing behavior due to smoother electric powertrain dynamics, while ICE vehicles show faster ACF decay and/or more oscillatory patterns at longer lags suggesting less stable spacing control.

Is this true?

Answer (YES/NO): YES